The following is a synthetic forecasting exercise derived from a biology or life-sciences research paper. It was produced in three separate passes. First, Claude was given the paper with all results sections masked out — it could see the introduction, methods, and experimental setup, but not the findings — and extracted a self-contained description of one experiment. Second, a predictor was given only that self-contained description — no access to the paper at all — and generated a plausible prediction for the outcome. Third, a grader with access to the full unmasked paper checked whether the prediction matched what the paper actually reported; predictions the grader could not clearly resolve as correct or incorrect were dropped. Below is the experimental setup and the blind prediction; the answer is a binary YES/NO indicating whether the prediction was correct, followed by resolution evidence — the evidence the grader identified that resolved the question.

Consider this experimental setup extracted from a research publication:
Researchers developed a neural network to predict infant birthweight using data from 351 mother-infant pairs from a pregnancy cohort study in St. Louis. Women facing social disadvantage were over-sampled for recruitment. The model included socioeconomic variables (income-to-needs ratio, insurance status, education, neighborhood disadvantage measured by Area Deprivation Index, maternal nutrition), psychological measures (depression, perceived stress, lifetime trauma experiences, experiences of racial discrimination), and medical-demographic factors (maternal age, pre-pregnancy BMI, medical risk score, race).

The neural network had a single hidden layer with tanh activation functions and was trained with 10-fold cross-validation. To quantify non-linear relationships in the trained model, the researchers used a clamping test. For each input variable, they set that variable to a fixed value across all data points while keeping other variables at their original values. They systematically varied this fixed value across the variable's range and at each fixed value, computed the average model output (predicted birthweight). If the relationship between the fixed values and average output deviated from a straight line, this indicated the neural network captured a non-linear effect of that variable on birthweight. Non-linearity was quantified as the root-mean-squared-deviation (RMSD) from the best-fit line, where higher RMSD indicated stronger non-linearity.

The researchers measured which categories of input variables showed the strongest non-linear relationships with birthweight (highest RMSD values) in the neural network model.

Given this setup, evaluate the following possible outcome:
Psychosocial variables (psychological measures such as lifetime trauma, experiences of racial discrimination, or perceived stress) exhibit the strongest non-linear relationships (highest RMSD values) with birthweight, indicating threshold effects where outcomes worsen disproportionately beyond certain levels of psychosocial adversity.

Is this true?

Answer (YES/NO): NO